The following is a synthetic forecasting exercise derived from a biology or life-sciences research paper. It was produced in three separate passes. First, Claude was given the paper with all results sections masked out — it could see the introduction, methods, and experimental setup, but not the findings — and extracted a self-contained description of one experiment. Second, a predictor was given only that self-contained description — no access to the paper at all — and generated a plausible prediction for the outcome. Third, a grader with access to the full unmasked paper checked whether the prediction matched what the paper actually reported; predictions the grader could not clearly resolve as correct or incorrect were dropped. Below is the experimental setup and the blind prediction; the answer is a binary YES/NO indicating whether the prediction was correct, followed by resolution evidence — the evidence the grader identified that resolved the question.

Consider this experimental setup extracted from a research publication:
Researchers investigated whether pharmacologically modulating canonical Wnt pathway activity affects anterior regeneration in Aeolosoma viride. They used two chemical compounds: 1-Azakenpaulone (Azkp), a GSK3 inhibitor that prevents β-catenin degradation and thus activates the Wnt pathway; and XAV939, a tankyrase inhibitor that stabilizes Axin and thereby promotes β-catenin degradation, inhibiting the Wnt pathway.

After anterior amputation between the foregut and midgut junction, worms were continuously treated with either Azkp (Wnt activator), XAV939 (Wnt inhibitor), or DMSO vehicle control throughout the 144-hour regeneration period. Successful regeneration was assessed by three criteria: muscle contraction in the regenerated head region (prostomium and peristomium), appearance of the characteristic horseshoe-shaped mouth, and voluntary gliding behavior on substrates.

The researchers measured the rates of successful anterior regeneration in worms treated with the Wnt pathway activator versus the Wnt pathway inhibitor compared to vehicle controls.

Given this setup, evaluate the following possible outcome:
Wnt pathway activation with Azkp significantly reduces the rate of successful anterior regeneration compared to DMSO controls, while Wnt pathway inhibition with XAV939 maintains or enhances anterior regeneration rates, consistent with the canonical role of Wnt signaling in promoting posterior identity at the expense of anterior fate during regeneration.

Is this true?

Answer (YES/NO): NO